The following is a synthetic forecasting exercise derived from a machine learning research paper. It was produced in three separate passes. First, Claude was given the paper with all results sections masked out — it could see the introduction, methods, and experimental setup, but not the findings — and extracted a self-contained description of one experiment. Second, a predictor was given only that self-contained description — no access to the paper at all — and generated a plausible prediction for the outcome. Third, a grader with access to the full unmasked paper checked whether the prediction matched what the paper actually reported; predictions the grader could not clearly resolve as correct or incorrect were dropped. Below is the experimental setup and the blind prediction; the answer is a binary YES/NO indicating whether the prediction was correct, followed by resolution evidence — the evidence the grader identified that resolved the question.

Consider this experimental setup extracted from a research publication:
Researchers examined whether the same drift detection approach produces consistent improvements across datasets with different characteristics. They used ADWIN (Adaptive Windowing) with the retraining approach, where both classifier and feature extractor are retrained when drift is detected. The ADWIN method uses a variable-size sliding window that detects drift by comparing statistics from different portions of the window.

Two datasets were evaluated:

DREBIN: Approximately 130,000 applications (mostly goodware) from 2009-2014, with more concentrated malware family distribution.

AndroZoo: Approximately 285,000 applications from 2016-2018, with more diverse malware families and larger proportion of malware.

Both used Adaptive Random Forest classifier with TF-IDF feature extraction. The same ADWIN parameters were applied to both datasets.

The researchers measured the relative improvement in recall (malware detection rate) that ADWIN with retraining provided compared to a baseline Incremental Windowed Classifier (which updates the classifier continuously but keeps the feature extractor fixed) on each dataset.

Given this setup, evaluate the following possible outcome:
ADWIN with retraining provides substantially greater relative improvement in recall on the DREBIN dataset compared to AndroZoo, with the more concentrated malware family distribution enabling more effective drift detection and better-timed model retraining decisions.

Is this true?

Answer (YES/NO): NO